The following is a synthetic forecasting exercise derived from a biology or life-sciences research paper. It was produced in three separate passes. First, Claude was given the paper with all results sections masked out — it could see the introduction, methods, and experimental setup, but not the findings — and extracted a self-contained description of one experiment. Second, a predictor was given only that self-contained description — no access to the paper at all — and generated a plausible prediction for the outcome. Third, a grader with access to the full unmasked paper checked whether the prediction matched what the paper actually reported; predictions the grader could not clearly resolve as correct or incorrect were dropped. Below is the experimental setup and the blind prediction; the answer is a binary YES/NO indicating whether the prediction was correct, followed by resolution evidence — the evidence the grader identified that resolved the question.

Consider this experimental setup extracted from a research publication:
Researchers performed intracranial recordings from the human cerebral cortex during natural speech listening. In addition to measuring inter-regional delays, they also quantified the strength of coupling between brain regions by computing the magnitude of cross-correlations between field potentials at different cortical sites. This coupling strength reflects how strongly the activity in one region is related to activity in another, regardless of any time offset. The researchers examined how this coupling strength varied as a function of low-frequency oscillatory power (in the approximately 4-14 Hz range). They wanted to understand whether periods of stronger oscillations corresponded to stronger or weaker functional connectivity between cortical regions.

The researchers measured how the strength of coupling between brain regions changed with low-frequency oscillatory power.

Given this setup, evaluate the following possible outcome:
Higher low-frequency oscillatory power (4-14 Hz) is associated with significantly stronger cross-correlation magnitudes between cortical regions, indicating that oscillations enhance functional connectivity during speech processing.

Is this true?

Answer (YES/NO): YES